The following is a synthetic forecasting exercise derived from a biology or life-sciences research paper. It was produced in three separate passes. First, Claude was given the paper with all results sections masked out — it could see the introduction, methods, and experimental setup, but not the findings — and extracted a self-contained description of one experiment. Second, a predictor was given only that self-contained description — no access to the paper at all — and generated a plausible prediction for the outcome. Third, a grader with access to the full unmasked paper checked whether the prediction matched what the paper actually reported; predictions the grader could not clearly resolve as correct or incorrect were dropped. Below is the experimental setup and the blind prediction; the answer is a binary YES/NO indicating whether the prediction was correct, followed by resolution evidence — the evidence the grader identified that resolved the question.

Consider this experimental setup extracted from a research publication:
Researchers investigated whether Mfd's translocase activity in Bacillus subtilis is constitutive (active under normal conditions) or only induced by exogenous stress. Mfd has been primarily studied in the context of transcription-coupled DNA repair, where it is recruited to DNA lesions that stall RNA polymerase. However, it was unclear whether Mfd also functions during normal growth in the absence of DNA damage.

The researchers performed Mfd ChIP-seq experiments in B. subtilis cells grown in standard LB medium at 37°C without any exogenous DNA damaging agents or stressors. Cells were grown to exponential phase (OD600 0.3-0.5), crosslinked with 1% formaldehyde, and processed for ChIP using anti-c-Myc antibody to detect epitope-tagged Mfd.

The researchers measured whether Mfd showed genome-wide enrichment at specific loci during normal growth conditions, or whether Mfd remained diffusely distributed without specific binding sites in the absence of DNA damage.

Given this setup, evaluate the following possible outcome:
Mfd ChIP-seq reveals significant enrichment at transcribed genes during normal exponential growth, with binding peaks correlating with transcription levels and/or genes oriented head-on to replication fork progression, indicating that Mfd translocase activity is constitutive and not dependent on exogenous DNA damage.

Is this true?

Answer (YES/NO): YES